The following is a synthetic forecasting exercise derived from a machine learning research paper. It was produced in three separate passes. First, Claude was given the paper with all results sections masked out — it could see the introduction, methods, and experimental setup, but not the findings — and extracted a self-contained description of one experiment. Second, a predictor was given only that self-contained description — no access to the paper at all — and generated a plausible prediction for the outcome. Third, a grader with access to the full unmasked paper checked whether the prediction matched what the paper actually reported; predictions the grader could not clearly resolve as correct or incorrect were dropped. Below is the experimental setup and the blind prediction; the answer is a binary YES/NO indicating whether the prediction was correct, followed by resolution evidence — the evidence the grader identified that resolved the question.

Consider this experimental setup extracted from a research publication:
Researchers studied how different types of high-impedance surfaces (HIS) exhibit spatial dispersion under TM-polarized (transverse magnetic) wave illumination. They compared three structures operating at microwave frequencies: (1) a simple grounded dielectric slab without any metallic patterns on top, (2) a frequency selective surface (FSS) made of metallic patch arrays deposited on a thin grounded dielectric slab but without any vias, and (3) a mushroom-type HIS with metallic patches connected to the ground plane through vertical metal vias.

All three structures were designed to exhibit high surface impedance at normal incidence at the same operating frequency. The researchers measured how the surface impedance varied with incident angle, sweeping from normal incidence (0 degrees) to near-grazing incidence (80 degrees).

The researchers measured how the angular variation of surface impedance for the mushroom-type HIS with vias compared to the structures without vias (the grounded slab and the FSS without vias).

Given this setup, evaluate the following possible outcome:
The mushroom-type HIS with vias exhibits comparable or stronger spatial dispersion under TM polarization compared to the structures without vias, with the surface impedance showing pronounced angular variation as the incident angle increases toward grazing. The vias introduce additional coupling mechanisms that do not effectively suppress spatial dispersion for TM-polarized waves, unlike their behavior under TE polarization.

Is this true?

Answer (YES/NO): NO